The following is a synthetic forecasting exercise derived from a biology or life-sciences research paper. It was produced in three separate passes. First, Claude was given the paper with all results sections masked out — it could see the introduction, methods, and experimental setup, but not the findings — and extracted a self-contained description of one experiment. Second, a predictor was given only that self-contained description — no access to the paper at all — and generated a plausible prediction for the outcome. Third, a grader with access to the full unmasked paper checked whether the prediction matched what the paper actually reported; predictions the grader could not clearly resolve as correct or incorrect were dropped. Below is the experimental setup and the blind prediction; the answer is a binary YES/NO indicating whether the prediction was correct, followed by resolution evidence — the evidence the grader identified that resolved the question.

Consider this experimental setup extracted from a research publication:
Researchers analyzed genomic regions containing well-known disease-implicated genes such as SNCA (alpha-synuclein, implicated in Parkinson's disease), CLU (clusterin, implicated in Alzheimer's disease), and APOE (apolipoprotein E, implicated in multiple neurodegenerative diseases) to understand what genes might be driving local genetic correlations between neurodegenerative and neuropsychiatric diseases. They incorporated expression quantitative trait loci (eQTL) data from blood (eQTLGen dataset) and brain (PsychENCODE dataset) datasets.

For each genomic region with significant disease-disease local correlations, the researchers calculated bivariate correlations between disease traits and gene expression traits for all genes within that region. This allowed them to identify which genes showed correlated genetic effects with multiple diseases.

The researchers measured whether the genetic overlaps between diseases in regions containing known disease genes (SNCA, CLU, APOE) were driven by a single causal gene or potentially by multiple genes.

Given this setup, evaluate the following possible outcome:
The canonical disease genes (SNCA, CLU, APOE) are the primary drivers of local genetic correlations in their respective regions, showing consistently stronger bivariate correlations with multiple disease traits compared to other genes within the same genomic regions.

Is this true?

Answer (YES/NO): NO